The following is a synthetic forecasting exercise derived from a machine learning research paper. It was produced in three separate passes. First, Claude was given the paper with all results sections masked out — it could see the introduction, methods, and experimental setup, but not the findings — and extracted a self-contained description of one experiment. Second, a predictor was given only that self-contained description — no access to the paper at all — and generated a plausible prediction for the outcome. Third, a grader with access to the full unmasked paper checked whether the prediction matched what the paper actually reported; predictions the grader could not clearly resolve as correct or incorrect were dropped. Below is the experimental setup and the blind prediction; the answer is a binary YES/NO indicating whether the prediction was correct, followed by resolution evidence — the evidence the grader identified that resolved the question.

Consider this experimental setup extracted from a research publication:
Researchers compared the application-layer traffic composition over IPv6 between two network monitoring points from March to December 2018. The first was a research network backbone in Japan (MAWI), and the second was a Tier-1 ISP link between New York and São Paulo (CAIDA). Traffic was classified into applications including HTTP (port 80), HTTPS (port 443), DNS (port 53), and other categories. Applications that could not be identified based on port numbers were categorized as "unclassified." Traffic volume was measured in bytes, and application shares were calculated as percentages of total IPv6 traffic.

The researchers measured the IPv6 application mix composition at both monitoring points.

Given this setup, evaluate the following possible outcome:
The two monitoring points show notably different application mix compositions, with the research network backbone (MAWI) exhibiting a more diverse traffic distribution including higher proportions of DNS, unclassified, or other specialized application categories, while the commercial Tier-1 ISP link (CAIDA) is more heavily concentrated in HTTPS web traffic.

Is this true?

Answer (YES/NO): NO